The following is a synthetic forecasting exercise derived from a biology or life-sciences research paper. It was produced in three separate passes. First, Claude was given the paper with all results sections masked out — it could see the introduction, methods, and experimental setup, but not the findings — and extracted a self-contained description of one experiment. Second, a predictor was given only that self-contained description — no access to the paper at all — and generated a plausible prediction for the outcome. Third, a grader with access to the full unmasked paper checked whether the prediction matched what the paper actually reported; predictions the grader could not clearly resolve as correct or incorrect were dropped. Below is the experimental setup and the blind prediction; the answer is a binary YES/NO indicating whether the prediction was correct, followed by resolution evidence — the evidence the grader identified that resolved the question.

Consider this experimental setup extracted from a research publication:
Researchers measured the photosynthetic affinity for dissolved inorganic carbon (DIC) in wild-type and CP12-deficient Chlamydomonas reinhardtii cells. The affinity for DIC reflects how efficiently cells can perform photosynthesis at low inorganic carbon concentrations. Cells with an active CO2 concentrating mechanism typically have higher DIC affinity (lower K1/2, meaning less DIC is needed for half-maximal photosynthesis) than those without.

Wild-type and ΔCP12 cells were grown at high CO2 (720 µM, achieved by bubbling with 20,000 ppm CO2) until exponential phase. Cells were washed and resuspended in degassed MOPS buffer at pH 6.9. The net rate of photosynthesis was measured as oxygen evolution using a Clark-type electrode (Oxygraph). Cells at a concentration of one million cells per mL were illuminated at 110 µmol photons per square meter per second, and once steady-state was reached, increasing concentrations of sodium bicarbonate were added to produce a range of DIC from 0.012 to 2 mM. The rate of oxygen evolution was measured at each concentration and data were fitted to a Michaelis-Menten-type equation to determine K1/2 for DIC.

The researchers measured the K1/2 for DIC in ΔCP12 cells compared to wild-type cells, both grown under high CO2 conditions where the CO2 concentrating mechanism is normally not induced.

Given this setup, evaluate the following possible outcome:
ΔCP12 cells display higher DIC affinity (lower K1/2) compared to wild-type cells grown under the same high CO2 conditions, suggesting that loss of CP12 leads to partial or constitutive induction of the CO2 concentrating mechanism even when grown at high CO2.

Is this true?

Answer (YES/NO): NO